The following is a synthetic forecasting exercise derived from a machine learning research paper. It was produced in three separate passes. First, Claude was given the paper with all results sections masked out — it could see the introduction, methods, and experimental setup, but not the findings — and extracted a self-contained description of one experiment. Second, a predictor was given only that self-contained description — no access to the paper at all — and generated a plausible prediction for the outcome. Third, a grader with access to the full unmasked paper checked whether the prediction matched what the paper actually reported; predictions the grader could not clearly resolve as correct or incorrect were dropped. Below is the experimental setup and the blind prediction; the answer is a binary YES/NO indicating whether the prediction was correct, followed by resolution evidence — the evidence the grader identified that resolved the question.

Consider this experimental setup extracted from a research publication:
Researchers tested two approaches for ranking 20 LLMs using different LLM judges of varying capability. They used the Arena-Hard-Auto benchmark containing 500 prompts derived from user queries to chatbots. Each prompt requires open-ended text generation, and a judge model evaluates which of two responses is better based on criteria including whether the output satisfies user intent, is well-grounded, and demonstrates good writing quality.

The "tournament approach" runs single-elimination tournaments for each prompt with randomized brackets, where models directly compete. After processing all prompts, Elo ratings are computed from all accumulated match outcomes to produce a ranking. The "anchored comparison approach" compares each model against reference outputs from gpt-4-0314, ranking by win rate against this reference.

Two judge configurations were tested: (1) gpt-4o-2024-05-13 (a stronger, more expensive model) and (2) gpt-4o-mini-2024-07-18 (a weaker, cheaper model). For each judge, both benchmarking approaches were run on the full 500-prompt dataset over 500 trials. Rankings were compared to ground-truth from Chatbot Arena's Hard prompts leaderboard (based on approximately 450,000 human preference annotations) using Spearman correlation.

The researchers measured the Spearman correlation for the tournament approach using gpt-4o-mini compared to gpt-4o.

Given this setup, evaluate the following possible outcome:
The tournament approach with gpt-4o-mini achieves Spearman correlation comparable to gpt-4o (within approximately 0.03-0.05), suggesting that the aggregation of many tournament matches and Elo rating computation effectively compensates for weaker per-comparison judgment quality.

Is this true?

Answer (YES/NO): YES